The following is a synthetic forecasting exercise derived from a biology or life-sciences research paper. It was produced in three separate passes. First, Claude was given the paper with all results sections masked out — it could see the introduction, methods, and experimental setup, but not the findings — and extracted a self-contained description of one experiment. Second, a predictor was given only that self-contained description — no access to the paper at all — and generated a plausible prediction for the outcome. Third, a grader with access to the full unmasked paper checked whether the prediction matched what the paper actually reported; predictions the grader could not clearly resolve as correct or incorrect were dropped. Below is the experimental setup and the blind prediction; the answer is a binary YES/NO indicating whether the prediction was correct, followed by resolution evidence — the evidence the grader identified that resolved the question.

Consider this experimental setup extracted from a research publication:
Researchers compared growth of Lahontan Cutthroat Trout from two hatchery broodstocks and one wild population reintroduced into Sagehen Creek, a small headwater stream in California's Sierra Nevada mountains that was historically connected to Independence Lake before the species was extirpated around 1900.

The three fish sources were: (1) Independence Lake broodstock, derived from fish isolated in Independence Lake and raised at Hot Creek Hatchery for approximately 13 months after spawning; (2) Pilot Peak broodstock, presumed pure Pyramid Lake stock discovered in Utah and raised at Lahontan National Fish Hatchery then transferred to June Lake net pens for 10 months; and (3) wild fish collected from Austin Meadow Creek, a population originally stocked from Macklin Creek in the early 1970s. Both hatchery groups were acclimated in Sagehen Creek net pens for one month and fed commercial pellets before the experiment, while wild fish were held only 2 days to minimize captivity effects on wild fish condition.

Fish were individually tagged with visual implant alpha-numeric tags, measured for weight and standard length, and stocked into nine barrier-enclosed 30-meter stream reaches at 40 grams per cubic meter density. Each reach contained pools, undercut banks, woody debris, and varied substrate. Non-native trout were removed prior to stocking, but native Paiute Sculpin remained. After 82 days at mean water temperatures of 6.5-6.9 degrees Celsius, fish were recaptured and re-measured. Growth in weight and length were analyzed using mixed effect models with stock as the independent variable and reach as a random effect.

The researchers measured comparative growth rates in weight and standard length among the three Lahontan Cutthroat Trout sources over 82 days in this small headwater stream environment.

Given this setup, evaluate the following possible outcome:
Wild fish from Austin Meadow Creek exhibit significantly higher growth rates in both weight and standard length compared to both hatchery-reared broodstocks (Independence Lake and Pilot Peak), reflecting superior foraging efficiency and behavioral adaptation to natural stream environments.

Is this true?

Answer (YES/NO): NO